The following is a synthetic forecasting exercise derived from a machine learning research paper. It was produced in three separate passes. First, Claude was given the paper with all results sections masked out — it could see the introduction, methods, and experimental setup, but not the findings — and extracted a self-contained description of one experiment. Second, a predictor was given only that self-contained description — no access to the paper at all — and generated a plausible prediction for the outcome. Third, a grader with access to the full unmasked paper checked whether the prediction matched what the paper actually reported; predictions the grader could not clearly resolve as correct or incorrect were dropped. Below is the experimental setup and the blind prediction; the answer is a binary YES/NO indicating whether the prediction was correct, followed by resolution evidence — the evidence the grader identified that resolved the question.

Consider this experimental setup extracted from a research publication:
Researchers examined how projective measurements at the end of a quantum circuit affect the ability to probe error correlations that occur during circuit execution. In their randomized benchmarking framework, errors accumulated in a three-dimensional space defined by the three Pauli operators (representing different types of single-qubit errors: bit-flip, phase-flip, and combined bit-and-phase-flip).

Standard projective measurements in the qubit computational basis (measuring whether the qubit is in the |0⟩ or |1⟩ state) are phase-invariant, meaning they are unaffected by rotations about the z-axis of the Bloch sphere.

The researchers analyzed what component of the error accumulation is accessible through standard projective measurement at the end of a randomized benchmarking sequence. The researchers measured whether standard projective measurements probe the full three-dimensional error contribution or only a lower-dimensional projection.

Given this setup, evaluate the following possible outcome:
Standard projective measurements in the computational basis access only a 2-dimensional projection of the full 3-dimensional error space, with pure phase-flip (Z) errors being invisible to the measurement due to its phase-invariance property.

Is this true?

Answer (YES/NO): YES